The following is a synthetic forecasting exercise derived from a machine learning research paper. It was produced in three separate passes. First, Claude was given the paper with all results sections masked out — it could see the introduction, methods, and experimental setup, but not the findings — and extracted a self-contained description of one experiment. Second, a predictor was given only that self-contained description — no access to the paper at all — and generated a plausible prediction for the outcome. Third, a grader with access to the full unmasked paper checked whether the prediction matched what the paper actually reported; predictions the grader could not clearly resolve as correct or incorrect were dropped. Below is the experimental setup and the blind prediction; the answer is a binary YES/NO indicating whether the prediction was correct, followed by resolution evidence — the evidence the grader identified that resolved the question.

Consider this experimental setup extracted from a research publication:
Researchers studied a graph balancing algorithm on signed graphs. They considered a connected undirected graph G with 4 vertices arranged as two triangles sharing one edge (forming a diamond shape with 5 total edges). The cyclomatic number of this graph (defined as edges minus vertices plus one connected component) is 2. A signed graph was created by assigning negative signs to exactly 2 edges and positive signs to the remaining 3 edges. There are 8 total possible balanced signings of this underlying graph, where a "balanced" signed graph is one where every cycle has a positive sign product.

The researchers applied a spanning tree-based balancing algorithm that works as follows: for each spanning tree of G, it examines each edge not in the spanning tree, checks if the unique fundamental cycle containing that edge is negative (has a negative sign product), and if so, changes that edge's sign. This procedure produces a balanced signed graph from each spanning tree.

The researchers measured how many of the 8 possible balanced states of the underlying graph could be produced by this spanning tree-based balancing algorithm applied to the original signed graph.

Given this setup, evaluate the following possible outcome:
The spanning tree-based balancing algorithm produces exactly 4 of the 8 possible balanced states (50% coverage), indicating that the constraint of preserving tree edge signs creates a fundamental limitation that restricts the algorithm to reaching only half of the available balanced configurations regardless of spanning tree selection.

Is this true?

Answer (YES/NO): YES